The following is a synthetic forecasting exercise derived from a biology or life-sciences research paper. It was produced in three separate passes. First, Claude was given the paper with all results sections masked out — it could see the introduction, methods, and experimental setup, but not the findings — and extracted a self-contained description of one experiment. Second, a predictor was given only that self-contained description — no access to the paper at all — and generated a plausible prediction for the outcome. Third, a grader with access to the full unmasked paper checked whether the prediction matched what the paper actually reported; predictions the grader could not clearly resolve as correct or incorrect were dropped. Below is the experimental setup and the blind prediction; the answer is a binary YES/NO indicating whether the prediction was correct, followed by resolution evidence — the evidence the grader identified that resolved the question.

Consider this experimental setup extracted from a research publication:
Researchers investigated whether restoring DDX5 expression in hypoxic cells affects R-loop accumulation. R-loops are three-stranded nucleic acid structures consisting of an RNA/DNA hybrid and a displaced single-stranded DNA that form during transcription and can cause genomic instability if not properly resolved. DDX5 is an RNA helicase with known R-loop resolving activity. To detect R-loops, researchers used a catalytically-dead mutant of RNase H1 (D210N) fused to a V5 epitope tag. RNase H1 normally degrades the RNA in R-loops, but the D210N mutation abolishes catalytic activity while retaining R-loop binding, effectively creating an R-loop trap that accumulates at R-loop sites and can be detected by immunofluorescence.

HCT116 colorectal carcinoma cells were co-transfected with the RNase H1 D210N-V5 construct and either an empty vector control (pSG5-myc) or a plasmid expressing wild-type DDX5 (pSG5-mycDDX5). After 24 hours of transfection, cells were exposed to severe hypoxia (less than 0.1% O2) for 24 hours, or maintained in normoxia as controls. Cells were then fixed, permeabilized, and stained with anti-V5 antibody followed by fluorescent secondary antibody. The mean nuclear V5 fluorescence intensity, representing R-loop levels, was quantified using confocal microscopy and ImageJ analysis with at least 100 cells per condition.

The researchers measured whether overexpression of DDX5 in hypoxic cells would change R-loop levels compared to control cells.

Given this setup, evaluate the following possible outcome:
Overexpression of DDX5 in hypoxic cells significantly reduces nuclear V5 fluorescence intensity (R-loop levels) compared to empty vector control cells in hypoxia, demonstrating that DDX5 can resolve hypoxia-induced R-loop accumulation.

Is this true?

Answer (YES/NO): NO